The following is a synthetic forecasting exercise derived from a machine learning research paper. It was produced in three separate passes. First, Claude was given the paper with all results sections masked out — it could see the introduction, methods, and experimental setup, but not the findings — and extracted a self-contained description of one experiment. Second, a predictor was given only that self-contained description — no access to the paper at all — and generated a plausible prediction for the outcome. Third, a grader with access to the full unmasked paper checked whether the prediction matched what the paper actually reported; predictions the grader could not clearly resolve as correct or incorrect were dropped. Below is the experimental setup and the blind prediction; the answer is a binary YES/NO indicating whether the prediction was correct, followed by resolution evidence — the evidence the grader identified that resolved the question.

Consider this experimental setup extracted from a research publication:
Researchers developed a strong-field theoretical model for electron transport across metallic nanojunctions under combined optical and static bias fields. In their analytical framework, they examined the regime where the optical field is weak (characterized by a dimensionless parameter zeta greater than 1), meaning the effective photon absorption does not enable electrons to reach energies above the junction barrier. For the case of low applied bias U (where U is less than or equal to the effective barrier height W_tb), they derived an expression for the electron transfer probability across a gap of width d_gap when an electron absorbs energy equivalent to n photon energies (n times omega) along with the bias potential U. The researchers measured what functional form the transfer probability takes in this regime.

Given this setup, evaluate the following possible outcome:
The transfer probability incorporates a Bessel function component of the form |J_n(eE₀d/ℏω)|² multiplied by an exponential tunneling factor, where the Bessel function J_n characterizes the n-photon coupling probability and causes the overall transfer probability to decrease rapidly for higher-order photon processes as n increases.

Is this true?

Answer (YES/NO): NO